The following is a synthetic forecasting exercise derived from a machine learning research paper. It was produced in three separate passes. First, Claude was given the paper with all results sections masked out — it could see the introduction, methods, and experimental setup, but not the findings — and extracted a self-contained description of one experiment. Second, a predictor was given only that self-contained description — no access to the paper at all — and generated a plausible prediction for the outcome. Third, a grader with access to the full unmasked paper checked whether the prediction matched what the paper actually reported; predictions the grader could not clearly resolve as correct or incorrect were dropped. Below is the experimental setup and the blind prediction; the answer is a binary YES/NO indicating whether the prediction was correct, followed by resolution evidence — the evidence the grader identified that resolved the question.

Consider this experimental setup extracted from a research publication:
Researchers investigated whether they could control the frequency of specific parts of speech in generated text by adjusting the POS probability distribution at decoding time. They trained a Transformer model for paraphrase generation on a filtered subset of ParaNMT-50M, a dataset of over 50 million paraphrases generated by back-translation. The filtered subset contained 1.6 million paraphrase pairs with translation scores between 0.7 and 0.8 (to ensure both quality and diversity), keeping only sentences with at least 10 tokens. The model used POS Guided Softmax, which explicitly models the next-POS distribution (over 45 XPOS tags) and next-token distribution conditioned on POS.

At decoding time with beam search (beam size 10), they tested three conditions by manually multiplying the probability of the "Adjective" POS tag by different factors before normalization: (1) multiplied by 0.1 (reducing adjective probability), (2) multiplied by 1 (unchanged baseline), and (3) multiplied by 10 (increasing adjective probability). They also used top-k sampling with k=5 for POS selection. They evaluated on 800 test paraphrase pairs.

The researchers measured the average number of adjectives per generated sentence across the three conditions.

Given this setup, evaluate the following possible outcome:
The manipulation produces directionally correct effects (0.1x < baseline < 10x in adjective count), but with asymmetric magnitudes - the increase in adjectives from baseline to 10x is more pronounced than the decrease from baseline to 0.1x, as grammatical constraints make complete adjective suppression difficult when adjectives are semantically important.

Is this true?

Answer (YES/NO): YES